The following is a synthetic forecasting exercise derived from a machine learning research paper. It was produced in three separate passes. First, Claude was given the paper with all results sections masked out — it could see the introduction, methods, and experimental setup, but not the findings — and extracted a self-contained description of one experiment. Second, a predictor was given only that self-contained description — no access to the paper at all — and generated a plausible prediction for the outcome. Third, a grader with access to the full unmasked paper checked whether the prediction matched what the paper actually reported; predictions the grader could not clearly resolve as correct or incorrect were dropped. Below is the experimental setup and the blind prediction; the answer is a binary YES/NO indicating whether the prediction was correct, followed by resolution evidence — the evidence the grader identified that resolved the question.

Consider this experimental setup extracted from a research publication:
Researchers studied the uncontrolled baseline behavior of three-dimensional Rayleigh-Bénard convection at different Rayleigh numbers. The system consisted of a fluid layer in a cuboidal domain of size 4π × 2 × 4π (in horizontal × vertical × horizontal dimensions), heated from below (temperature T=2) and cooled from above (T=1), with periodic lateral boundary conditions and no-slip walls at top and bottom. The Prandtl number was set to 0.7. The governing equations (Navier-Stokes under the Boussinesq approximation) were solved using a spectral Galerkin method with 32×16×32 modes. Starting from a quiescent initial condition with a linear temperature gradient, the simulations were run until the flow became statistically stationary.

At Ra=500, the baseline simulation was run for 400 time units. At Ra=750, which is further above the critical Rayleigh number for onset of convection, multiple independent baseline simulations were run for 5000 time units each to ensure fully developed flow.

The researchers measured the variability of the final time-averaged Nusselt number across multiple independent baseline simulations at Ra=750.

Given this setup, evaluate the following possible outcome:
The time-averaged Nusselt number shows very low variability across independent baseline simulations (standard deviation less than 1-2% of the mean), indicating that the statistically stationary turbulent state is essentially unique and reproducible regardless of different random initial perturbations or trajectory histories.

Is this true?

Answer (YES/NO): NO